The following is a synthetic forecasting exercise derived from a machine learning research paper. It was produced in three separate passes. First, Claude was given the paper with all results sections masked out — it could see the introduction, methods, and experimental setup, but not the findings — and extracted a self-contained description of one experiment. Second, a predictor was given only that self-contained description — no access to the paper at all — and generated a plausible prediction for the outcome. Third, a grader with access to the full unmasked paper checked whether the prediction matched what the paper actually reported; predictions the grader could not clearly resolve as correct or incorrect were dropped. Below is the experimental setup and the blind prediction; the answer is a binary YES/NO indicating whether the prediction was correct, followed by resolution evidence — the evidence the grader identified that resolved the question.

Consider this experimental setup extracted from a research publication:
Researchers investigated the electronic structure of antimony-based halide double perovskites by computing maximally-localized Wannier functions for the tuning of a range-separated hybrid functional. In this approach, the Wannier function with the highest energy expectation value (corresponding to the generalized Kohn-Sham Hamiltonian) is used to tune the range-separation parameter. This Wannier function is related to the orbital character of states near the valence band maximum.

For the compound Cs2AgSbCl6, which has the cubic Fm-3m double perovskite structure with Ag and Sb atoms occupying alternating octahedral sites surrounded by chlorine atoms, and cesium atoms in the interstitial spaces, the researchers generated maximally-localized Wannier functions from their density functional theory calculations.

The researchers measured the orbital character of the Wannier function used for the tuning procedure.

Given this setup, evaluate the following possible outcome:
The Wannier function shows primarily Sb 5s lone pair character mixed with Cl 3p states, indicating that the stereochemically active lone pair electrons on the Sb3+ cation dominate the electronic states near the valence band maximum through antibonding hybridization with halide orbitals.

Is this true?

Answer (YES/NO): YES